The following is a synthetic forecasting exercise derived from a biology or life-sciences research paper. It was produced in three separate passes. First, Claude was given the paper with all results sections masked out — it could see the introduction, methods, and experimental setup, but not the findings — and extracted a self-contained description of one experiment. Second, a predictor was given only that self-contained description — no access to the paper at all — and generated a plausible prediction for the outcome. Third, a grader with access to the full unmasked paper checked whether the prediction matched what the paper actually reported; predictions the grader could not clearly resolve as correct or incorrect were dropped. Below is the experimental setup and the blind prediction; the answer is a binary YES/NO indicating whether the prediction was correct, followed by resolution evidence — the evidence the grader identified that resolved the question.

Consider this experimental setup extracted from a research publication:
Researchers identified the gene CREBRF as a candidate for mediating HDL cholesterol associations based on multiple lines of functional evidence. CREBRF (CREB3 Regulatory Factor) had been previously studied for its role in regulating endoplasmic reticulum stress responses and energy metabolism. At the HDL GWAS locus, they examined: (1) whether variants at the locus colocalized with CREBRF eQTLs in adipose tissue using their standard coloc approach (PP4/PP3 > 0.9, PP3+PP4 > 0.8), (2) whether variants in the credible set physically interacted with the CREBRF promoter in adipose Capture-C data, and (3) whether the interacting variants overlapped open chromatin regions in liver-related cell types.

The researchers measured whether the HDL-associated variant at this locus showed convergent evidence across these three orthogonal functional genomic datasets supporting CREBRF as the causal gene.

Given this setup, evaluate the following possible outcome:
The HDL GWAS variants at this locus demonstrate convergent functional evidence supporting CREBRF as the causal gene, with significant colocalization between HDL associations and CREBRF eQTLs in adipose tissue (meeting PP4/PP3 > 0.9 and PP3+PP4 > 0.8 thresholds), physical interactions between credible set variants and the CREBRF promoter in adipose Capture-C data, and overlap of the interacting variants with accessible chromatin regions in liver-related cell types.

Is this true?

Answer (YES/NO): YES